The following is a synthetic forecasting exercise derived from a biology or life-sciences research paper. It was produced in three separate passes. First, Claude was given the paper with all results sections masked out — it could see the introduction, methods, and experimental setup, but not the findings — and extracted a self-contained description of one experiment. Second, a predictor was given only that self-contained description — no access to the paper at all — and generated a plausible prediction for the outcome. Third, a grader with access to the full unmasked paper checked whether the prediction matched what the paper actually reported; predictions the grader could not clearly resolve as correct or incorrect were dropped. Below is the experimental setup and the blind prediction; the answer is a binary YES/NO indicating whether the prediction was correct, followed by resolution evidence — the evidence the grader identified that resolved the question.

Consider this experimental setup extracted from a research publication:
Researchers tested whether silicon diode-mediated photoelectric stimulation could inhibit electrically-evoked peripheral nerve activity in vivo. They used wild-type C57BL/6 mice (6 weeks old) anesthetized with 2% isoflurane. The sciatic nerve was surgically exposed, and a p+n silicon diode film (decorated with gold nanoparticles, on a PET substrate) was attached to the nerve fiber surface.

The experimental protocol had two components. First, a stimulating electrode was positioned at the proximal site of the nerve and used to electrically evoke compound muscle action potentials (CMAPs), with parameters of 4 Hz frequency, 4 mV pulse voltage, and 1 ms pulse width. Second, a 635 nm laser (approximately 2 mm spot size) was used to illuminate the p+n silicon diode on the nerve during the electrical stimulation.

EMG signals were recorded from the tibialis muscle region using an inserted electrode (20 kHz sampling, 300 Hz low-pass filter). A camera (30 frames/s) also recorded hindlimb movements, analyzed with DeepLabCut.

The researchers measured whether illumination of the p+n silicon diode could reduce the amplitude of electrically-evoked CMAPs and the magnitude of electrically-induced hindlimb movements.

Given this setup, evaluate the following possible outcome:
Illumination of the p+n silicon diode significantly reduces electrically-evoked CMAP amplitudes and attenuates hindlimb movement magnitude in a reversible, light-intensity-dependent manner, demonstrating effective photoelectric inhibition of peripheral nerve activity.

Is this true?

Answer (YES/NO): NO